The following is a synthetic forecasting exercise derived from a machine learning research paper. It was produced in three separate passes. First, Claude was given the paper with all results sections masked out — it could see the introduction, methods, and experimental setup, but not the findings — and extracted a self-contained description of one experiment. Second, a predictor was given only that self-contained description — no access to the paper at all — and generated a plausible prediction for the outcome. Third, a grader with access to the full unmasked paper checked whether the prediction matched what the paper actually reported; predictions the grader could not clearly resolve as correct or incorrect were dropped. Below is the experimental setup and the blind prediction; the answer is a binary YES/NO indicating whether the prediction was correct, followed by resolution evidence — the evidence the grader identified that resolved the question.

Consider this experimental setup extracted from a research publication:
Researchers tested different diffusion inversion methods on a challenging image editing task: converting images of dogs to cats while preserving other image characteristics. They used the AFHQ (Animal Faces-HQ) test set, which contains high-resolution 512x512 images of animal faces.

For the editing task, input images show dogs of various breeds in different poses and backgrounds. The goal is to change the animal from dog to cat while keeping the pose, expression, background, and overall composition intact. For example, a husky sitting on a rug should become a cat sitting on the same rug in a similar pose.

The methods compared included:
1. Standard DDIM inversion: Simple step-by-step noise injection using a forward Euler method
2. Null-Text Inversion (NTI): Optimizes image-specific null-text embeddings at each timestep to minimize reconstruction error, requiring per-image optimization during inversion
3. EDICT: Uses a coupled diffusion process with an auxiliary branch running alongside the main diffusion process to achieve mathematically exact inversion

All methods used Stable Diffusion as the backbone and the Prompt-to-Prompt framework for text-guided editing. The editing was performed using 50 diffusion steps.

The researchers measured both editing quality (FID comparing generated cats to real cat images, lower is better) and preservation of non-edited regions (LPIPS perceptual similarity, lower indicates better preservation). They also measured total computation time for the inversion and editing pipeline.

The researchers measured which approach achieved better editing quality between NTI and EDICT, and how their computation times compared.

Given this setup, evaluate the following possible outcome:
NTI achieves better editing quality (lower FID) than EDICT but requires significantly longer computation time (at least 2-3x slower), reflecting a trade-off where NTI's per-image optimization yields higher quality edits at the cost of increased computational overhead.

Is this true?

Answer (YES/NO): NO